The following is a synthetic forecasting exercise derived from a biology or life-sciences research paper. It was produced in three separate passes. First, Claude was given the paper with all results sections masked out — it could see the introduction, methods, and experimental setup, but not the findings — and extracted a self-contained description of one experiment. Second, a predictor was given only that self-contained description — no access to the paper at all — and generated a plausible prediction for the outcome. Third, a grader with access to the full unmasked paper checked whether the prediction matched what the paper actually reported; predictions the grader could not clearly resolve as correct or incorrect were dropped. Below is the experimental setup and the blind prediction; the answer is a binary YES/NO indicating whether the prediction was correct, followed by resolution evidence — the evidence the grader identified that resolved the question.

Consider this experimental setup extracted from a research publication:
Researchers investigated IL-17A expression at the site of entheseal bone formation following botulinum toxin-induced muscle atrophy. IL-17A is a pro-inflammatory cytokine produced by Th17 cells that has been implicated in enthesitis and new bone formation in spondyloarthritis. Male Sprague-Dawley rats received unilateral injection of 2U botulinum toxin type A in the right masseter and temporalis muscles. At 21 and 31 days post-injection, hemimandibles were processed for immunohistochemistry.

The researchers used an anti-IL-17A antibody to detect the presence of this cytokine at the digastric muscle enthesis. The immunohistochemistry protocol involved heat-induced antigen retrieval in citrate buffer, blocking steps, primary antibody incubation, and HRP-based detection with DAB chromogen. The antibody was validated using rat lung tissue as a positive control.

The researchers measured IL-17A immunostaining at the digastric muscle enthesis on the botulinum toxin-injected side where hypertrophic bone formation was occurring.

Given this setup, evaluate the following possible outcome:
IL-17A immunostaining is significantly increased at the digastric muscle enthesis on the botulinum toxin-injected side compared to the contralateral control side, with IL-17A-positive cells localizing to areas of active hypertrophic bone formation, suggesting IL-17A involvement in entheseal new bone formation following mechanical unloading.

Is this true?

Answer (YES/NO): NO